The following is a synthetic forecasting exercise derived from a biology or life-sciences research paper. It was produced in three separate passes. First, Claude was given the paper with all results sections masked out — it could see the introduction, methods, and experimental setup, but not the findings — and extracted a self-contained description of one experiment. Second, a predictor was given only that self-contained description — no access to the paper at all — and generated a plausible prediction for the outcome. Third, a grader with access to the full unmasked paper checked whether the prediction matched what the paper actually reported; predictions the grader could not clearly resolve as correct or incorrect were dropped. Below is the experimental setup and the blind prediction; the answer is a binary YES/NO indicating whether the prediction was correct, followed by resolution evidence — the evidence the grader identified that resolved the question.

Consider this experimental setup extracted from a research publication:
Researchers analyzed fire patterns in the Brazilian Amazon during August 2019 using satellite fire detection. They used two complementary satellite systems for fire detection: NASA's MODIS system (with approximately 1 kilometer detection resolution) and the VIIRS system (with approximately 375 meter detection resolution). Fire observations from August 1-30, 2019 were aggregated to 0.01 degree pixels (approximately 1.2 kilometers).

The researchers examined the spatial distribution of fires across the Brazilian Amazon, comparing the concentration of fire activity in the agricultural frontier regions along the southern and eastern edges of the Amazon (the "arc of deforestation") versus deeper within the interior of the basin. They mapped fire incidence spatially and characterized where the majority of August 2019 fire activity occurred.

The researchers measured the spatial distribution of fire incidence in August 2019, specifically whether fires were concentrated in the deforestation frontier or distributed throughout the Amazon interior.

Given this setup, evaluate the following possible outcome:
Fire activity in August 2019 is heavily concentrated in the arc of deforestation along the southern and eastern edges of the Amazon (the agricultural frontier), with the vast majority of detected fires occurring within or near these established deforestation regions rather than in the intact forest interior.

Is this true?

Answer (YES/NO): YES